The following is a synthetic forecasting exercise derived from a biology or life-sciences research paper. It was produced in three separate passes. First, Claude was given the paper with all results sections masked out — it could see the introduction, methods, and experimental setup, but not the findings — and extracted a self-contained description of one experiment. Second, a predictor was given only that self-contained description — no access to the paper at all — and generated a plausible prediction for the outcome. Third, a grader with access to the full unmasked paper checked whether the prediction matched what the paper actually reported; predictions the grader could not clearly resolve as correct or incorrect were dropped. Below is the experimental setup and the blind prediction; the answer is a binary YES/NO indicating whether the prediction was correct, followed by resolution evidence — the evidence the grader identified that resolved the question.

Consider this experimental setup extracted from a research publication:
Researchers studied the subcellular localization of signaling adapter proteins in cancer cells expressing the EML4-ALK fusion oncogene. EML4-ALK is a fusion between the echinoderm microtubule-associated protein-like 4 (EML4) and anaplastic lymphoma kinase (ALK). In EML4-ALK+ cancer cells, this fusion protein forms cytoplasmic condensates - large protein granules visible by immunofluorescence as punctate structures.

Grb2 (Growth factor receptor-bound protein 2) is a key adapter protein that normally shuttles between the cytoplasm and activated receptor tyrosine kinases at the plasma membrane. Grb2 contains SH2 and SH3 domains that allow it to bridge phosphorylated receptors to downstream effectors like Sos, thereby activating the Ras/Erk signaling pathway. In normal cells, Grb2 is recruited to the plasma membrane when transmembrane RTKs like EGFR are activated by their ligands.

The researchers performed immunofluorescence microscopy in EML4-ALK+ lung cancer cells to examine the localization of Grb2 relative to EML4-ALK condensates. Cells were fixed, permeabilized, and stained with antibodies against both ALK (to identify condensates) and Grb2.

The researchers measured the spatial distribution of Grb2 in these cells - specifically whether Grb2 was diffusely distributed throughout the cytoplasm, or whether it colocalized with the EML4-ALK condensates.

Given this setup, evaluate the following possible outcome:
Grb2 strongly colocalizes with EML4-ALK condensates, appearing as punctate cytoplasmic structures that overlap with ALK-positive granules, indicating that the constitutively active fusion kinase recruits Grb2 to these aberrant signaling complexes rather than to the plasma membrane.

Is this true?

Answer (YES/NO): YES